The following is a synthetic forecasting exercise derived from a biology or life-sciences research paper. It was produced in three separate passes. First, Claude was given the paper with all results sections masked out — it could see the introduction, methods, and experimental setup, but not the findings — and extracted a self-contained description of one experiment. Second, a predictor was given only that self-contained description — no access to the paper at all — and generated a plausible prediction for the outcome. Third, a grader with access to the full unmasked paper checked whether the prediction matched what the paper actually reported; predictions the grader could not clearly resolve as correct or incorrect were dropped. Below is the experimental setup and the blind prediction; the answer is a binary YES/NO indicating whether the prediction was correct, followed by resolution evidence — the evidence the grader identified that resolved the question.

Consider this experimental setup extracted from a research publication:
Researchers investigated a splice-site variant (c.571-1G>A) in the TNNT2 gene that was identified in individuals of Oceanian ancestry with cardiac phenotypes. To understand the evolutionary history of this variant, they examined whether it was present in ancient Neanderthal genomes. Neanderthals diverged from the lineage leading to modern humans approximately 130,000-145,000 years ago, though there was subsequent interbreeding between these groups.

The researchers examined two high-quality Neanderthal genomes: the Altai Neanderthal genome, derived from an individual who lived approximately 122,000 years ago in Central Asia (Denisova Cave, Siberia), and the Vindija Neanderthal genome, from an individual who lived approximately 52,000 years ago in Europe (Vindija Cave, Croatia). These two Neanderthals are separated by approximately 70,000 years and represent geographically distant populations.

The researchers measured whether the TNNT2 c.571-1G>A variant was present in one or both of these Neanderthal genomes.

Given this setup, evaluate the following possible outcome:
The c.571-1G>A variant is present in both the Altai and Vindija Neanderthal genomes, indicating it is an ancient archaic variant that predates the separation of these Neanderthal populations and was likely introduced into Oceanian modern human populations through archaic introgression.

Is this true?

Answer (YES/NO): YES